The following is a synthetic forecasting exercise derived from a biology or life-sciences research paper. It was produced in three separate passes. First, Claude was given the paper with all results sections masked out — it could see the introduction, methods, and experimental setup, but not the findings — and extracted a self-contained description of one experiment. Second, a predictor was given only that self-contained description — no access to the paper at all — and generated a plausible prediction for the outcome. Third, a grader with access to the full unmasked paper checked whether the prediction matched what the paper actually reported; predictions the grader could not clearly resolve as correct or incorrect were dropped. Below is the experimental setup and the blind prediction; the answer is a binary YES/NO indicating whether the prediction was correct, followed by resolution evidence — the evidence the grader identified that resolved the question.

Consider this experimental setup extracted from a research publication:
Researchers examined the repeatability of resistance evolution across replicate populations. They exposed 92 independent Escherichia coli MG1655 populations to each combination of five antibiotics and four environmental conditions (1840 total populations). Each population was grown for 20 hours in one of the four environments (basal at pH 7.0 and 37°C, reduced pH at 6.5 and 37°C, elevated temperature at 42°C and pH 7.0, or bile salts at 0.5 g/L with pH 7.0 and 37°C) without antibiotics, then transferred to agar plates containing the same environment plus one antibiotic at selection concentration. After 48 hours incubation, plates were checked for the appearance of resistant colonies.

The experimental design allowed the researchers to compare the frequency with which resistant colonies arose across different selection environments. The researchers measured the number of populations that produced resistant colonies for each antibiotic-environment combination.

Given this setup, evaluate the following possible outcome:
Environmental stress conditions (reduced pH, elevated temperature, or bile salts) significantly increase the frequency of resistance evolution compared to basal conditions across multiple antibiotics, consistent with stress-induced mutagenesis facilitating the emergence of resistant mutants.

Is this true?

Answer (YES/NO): NO